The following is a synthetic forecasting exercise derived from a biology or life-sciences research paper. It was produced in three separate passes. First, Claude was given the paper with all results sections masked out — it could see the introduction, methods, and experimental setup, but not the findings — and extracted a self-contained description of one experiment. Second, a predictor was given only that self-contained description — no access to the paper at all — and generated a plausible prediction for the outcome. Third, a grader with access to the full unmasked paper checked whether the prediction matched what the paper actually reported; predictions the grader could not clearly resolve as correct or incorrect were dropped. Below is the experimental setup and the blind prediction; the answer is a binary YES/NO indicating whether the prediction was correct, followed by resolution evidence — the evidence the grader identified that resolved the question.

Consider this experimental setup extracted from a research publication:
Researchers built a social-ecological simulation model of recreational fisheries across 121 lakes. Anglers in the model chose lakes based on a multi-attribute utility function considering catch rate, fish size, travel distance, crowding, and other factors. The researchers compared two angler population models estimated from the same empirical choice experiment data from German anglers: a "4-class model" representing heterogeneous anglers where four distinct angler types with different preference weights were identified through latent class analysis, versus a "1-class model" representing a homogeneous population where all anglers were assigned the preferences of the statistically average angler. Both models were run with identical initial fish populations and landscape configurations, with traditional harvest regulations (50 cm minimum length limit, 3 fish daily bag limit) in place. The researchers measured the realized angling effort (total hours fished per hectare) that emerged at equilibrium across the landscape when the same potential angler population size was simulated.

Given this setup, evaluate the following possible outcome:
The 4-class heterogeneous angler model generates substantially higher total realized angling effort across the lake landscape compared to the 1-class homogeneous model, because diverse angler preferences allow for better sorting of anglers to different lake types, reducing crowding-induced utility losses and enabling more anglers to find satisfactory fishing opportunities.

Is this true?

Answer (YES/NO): NO